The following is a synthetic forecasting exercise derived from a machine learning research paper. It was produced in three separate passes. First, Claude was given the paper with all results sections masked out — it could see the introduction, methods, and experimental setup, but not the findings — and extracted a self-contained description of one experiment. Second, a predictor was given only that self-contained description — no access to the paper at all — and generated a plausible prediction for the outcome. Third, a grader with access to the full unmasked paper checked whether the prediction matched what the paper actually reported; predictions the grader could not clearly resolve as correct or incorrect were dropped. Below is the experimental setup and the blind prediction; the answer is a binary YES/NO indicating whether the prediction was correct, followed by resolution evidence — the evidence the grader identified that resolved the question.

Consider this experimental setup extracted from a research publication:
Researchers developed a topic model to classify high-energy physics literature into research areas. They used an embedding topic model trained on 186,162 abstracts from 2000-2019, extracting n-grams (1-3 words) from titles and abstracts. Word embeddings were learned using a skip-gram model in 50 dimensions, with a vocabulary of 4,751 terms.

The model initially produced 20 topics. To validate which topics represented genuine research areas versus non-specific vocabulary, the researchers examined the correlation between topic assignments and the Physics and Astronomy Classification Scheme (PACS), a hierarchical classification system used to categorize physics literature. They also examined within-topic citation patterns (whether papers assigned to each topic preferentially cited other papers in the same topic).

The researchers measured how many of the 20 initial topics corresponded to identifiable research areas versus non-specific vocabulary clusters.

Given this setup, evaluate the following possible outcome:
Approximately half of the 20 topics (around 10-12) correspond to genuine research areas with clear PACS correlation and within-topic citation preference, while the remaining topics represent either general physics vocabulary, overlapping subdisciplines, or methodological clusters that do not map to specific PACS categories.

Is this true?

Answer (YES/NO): NO